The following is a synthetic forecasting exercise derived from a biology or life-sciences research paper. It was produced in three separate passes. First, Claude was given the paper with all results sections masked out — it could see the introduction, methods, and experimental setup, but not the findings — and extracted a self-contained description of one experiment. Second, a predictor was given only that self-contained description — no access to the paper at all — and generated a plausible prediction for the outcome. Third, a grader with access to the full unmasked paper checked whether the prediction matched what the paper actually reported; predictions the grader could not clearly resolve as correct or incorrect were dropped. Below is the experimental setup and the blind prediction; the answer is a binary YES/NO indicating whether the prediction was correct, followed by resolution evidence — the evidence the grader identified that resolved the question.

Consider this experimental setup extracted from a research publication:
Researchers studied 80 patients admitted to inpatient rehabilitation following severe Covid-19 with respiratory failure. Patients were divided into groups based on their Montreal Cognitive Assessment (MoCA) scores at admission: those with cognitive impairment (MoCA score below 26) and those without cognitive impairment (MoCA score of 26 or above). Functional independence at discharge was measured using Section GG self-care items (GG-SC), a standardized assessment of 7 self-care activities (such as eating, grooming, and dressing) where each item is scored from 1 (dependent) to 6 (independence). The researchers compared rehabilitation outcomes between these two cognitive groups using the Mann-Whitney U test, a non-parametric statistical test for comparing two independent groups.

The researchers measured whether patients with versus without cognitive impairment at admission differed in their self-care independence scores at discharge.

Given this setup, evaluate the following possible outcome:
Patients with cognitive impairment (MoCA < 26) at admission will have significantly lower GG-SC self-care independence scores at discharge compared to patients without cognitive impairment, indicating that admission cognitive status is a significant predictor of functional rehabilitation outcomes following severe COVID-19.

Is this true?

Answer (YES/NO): NO